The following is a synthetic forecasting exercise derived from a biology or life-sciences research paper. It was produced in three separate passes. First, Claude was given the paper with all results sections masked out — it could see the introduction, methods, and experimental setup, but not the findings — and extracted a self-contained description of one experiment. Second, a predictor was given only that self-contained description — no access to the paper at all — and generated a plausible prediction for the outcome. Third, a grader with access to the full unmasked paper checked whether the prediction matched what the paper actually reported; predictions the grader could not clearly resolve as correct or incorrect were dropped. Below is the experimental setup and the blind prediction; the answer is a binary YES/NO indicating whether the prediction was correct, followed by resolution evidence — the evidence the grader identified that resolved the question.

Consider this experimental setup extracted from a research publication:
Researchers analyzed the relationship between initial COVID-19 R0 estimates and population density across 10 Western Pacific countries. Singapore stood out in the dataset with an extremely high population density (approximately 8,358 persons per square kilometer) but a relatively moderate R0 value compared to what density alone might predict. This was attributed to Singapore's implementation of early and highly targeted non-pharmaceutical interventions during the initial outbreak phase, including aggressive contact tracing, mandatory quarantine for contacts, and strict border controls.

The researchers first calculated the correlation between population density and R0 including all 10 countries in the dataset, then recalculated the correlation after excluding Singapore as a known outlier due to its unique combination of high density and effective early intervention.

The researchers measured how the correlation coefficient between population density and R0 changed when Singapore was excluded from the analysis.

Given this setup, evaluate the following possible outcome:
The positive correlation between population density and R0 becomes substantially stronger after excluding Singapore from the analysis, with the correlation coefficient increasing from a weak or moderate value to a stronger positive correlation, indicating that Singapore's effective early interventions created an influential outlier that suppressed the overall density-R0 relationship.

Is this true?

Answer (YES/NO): NO